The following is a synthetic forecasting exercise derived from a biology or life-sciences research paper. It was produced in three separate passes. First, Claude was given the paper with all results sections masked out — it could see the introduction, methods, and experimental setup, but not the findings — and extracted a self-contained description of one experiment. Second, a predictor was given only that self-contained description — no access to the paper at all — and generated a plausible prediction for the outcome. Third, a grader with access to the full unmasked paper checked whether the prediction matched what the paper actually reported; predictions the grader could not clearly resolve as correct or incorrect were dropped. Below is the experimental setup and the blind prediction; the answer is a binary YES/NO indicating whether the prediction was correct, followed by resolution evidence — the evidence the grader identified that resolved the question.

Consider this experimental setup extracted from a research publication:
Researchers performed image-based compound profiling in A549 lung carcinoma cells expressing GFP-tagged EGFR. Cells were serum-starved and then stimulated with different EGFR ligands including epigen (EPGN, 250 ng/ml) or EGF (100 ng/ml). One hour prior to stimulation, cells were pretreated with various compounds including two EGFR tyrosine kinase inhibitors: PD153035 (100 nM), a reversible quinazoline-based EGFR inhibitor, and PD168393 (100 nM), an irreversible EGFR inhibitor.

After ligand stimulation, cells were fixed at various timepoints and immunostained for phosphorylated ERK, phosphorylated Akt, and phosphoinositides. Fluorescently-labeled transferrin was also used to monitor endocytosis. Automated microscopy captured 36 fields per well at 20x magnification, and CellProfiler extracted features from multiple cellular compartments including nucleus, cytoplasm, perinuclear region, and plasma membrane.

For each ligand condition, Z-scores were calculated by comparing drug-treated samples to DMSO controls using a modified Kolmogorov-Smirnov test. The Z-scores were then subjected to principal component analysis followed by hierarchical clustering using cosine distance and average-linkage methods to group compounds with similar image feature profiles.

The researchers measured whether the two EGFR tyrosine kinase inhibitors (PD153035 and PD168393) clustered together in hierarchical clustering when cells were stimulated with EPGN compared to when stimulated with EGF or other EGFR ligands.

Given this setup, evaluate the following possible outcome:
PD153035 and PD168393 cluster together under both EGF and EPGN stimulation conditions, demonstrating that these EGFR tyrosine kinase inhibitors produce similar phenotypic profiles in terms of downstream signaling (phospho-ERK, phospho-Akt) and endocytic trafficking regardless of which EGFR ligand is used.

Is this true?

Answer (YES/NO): NO